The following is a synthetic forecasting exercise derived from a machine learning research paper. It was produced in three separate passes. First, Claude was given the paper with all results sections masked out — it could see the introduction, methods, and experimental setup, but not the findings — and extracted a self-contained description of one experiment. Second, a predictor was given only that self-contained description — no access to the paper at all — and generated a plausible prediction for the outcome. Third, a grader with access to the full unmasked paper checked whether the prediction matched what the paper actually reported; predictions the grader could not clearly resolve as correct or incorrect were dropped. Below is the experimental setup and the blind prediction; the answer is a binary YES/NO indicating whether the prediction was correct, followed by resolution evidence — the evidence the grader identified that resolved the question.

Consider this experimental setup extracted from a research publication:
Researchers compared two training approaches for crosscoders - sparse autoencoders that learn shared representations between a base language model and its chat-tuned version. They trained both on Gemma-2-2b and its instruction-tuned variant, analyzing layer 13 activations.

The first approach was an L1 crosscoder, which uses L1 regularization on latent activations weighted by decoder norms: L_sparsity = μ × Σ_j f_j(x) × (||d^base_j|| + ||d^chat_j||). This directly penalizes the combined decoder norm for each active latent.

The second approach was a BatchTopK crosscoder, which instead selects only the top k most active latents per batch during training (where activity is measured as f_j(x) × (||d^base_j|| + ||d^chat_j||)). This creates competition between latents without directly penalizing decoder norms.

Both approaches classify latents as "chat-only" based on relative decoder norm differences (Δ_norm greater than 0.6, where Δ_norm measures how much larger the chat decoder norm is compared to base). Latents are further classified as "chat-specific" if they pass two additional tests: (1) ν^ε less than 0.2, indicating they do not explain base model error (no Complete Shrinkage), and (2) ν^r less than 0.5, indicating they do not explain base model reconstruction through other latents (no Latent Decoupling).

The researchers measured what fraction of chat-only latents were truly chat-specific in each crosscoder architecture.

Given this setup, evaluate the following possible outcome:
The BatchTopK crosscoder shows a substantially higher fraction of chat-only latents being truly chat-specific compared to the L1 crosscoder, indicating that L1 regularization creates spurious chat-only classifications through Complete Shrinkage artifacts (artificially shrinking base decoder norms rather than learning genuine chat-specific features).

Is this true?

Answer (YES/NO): YES